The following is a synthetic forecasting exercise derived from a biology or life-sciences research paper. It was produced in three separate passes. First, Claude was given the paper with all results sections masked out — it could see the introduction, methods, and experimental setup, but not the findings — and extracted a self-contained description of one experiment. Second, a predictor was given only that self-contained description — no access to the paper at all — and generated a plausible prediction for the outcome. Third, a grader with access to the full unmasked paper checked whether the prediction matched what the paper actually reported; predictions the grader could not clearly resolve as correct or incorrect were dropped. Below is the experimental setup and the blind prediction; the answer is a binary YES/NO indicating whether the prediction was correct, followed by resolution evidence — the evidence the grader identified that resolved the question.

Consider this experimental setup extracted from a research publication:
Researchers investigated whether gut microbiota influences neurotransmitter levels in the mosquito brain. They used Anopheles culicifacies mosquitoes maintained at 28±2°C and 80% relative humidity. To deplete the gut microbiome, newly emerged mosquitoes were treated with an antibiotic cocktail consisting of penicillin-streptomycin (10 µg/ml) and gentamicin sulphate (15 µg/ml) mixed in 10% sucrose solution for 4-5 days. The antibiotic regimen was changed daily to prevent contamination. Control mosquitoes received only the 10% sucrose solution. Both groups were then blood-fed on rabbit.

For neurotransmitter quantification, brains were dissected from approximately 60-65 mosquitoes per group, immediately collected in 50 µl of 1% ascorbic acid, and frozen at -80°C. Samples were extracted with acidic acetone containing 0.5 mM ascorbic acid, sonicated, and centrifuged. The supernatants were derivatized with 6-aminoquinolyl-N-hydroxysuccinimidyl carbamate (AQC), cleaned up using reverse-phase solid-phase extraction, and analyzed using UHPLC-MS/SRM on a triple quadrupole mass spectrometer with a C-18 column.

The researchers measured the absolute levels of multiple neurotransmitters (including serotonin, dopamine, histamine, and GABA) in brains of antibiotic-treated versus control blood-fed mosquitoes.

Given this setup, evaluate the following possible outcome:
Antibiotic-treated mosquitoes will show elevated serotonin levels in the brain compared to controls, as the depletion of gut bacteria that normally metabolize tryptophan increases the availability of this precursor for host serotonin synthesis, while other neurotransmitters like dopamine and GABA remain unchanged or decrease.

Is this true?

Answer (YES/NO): NO